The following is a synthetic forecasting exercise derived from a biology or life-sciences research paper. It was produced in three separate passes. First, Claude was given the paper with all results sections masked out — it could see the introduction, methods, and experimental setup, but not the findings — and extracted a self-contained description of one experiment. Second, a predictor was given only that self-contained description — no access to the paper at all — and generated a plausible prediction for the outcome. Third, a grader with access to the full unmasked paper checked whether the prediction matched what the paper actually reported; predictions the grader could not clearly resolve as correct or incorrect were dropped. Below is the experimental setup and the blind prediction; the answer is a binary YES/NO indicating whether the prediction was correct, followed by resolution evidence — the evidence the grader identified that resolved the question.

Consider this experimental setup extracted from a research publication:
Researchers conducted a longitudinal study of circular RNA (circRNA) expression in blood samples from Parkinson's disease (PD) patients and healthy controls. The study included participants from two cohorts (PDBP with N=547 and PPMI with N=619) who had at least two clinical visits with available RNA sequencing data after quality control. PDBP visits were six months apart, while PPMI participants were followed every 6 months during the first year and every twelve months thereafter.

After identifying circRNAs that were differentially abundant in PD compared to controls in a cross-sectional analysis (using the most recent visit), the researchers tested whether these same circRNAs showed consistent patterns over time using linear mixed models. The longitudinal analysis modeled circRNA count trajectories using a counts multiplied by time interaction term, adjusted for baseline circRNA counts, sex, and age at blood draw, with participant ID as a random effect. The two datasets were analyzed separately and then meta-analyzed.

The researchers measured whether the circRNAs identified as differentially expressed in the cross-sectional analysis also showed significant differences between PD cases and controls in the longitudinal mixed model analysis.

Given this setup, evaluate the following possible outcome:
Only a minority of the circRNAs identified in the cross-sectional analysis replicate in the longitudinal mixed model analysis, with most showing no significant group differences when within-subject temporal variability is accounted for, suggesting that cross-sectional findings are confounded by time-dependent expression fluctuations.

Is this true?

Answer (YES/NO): NO